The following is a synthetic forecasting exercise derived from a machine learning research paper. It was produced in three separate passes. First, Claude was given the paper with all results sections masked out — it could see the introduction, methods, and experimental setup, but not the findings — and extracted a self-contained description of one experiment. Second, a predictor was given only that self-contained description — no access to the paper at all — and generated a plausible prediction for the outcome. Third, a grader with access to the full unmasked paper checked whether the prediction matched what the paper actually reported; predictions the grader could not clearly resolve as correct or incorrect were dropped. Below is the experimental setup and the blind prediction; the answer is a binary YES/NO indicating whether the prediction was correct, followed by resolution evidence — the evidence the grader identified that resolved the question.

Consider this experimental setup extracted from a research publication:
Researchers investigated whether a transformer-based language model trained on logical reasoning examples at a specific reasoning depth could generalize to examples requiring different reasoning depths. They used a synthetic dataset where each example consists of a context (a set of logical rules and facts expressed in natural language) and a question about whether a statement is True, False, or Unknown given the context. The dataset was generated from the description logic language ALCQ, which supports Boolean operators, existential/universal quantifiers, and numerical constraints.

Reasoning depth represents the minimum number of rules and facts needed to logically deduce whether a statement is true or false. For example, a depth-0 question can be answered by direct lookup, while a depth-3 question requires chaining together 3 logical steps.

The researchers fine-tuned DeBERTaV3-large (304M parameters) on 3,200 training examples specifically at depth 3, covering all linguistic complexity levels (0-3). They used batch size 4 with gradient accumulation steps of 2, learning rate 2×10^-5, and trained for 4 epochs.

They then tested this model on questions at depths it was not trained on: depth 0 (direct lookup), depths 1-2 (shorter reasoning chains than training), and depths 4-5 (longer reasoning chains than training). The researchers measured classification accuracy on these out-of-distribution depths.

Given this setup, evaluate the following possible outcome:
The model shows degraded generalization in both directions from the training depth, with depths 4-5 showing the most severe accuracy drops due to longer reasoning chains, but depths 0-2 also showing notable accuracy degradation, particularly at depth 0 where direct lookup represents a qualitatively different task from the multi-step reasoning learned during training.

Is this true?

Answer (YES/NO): NO